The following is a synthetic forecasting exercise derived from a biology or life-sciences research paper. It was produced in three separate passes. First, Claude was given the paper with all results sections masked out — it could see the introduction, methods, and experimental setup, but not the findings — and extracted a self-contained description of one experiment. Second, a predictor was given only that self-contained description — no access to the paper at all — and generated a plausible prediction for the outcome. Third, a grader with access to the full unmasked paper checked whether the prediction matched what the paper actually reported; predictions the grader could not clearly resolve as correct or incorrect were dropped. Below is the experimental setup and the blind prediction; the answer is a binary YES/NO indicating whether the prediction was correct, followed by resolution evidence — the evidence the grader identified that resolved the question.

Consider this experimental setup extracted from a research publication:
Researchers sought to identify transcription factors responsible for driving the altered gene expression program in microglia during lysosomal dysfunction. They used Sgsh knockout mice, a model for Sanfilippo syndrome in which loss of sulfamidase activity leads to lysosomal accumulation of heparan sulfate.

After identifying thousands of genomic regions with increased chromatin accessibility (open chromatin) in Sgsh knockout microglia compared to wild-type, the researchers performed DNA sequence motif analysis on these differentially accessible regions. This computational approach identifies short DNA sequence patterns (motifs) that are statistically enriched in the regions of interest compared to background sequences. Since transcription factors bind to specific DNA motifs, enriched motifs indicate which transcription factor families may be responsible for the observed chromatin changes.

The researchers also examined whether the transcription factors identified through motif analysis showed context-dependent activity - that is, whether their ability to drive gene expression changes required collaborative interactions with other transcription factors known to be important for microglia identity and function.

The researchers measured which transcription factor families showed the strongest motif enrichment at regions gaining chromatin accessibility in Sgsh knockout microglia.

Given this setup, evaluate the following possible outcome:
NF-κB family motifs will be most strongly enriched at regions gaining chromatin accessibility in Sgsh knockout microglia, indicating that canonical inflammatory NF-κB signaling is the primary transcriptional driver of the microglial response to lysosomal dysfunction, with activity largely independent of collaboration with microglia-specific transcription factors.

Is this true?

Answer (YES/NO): NO